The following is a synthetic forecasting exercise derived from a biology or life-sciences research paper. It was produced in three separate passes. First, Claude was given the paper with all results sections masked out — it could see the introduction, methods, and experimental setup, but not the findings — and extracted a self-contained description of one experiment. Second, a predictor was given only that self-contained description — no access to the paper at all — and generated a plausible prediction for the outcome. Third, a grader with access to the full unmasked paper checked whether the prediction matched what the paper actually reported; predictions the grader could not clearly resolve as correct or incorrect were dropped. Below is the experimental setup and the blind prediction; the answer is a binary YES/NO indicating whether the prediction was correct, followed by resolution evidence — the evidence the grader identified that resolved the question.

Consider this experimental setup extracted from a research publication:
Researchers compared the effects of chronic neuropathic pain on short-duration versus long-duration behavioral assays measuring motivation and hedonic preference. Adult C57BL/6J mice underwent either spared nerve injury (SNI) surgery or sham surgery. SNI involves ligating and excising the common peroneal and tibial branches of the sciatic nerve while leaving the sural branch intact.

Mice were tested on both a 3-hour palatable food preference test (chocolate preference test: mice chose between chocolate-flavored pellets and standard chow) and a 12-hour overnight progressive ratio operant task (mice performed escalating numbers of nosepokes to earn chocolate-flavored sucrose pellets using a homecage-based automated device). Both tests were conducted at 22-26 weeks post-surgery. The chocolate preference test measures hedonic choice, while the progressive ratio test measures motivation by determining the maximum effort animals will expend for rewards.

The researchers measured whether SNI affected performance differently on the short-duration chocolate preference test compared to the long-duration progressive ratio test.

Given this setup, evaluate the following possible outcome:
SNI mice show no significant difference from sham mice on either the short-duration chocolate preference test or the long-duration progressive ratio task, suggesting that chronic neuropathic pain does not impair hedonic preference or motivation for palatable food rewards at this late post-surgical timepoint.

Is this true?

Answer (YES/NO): NO